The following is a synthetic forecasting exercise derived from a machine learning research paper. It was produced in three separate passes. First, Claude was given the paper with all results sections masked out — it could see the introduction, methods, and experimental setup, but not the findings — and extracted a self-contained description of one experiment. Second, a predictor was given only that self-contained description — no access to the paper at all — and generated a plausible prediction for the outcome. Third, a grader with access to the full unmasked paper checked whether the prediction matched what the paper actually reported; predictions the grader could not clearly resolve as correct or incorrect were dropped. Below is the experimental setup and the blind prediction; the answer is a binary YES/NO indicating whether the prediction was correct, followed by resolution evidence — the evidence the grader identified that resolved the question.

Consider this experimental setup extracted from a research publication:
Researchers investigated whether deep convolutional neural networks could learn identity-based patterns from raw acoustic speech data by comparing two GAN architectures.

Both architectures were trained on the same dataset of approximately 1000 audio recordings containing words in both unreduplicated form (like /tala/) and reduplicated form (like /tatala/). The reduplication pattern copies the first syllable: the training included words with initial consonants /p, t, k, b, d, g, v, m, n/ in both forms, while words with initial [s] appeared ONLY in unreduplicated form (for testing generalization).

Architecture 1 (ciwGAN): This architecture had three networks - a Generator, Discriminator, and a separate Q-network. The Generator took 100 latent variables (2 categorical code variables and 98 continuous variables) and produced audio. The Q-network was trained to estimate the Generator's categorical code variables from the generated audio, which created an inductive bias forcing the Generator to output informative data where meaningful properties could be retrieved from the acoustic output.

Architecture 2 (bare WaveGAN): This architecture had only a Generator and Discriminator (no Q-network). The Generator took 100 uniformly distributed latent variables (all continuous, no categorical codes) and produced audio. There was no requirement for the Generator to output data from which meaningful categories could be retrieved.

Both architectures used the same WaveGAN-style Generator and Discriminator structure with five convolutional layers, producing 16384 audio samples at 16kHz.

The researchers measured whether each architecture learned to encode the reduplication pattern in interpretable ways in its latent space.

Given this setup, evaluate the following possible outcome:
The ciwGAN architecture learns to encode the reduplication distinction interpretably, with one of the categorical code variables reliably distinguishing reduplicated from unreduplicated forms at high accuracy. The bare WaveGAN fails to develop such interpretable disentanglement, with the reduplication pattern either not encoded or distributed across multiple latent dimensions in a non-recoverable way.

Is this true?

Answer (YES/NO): NO